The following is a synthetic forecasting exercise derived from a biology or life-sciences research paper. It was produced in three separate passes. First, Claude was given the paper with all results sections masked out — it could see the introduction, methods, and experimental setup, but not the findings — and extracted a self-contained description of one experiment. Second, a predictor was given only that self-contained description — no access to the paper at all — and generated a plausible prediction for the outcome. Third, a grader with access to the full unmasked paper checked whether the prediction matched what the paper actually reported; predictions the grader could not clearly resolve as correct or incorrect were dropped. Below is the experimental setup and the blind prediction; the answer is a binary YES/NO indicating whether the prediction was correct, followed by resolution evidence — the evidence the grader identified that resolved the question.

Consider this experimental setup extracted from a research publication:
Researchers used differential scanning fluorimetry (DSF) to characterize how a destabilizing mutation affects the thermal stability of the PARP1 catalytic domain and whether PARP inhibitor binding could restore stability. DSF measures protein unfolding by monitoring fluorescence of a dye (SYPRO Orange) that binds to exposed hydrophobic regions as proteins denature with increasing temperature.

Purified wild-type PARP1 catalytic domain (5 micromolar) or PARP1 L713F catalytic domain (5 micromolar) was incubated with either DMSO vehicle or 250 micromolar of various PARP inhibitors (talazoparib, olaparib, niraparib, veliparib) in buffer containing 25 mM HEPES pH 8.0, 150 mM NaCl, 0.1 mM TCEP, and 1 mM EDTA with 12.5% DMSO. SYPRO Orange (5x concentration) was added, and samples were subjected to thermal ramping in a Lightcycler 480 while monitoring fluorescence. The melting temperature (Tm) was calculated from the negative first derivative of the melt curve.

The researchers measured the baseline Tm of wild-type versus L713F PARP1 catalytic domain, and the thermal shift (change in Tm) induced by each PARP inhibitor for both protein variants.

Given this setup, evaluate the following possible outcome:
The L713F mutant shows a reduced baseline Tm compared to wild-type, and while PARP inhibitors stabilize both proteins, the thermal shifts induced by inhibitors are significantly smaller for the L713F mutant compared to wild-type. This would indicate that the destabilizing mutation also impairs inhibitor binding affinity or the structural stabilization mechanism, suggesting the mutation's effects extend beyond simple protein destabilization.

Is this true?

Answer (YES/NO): NO